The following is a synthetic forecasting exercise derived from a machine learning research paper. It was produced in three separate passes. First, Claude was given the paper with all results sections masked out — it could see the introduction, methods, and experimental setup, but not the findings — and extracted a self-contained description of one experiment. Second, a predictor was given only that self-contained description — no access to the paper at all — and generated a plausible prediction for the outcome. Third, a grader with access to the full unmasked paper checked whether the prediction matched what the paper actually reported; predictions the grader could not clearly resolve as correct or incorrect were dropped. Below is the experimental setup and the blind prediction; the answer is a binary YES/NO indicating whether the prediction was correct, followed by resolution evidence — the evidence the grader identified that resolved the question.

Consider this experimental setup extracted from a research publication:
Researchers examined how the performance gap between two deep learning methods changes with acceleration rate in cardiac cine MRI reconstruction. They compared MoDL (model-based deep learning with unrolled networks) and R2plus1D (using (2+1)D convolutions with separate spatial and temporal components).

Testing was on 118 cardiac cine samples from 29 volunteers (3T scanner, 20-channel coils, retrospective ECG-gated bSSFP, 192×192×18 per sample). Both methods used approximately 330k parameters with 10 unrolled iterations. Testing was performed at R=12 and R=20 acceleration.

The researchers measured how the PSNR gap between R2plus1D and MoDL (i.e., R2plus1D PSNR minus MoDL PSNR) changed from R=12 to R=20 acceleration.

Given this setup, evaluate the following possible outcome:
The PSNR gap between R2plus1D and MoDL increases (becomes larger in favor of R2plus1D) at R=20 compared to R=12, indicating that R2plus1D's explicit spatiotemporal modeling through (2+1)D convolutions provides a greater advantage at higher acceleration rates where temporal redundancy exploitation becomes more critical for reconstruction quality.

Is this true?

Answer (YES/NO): NO